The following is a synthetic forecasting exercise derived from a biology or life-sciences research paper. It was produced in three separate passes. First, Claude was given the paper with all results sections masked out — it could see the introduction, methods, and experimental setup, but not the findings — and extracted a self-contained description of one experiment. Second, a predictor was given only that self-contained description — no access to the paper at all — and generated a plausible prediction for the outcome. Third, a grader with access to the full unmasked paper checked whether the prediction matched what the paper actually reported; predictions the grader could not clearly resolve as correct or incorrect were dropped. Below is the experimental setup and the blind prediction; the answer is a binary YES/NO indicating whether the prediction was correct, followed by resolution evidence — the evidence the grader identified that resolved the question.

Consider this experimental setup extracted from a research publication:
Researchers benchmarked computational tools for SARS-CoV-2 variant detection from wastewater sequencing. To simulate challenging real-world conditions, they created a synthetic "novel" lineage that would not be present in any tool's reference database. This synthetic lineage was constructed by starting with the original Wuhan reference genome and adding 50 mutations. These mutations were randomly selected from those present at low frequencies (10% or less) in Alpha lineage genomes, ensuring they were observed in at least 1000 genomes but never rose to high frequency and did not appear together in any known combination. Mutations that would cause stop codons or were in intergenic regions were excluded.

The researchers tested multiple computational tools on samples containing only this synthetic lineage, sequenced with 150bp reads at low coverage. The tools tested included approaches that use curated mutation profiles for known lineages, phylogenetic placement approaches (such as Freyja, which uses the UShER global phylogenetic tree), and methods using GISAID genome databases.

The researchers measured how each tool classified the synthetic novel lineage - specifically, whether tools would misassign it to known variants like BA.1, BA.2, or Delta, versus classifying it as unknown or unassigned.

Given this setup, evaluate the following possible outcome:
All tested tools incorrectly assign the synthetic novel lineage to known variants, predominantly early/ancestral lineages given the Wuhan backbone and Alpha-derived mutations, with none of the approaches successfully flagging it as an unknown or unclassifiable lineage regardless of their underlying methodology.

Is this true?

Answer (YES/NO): NO